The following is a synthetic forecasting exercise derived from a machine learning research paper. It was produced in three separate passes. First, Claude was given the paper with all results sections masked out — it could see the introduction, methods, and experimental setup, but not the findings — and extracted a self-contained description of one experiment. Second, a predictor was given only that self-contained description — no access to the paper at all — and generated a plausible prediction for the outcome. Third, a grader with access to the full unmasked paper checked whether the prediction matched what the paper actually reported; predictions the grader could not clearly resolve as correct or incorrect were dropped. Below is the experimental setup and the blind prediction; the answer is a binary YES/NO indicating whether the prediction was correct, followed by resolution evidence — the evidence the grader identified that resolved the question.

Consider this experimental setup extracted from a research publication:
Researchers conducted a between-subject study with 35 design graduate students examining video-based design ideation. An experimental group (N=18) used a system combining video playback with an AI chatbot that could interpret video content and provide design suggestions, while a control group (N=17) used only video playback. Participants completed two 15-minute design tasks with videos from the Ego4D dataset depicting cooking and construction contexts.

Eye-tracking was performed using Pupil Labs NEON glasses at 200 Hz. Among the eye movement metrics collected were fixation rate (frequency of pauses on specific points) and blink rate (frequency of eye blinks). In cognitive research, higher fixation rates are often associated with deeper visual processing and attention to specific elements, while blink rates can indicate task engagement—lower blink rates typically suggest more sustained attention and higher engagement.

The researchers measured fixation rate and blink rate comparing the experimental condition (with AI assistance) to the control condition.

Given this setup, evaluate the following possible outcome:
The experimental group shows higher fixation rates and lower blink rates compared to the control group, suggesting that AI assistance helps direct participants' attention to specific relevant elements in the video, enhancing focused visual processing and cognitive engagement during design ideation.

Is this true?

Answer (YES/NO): NO